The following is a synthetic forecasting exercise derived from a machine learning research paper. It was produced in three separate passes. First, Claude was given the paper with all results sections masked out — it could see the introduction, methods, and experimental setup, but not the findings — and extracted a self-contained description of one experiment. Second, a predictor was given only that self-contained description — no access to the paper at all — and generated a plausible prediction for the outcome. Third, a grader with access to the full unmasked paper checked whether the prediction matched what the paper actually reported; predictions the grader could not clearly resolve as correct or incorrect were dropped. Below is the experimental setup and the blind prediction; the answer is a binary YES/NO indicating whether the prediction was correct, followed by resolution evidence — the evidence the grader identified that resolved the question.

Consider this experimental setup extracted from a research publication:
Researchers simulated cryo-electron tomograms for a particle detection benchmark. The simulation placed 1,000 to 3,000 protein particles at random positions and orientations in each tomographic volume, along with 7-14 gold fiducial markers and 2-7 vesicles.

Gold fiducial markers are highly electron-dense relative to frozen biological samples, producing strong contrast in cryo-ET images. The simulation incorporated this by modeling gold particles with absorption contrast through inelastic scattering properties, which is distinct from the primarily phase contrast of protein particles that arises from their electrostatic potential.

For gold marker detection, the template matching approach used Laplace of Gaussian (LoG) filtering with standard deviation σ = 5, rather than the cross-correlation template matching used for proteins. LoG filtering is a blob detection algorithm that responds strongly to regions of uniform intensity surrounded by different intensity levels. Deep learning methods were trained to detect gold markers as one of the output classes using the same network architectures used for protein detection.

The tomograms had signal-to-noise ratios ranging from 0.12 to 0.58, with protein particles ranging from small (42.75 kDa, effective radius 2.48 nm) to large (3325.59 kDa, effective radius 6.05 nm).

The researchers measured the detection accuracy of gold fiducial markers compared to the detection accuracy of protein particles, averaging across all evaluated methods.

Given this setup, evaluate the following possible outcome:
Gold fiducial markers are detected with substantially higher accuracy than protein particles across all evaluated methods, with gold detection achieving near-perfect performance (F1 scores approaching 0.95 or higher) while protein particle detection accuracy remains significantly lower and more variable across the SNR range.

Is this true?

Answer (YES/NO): NO